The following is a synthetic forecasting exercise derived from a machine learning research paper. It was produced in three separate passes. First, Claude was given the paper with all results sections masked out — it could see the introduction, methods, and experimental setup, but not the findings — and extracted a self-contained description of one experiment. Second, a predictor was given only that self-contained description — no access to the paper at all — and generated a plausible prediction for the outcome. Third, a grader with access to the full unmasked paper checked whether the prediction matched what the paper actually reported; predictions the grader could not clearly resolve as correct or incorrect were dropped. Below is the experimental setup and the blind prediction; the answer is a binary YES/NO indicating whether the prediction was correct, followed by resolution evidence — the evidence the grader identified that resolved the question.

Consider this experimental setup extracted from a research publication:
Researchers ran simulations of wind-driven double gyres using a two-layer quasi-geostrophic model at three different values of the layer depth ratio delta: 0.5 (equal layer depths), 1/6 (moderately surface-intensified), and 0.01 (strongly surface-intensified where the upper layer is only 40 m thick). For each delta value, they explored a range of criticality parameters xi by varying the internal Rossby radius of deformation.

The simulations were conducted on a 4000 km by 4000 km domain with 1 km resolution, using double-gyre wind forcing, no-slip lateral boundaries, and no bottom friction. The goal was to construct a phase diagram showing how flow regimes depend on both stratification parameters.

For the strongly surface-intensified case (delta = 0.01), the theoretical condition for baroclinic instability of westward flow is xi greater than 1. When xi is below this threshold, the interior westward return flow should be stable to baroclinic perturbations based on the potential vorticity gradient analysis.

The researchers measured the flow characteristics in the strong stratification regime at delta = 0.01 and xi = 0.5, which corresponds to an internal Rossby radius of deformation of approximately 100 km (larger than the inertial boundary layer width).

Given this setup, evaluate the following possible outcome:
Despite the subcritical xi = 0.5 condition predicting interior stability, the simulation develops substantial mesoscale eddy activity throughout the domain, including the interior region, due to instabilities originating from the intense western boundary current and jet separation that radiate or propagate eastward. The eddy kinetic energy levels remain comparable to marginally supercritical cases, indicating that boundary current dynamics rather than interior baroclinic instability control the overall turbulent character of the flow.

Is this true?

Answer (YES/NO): NO